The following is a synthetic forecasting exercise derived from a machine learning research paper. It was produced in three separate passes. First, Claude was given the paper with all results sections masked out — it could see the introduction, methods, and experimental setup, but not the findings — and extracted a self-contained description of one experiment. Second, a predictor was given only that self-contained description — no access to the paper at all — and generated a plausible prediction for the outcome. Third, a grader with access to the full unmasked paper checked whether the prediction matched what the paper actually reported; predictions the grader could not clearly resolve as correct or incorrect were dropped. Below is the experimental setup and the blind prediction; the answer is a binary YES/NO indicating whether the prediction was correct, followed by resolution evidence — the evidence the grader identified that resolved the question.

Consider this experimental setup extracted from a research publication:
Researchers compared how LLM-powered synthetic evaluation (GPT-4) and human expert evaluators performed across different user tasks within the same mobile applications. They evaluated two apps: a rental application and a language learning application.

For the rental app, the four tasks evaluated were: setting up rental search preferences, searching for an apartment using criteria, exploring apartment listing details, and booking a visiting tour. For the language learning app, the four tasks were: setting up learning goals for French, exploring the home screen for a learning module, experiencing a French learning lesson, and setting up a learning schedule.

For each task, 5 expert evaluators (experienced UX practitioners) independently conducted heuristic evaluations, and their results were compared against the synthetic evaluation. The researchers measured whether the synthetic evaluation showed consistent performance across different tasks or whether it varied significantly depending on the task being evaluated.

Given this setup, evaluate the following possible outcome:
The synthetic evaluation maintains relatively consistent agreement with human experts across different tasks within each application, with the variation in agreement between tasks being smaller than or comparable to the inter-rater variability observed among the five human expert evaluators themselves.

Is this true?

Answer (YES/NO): NO